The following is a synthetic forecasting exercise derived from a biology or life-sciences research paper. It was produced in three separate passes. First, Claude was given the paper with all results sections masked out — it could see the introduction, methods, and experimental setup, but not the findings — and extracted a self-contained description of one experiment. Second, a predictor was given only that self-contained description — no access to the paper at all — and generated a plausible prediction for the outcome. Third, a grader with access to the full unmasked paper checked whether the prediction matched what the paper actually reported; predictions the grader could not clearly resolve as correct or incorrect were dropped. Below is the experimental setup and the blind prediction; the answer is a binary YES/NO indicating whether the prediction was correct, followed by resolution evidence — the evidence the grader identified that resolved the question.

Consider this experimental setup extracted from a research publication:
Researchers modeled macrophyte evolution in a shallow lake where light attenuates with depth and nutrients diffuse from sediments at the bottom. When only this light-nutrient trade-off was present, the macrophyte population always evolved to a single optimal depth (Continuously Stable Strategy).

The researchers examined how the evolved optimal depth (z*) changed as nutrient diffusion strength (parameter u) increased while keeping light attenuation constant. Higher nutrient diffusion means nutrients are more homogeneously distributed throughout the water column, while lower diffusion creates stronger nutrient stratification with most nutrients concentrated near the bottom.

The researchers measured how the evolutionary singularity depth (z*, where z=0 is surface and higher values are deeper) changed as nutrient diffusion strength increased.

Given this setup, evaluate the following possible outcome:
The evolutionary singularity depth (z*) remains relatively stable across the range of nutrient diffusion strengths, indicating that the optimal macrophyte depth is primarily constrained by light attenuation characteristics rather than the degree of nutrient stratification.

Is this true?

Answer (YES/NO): NO